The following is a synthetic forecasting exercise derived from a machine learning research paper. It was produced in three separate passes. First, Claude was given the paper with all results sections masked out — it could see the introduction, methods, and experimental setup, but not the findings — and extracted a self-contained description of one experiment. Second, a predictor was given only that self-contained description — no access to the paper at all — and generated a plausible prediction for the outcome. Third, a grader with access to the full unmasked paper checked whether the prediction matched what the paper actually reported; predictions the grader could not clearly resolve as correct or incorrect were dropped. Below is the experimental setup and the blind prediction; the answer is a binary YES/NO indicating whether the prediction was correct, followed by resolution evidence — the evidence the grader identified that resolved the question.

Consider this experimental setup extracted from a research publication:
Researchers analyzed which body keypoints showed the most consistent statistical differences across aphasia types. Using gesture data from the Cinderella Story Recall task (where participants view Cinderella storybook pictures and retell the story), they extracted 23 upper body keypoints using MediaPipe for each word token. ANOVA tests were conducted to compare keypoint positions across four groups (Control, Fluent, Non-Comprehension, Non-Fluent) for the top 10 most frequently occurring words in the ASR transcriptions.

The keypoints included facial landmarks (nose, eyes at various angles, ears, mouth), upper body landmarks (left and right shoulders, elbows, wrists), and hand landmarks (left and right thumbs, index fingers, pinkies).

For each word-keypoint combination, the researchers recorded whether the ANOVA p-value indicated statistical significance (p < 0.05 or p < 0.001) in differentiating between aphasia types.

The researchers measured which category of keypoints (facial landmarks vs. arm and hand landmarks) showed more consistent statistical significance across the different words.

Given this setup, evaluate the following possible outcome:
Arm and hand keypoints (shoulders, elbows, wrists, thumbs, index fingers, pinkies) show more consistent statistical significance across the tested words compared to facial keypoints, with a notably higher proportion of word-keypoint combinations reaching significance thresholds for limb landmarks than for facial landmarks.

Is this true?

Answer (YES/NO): YES